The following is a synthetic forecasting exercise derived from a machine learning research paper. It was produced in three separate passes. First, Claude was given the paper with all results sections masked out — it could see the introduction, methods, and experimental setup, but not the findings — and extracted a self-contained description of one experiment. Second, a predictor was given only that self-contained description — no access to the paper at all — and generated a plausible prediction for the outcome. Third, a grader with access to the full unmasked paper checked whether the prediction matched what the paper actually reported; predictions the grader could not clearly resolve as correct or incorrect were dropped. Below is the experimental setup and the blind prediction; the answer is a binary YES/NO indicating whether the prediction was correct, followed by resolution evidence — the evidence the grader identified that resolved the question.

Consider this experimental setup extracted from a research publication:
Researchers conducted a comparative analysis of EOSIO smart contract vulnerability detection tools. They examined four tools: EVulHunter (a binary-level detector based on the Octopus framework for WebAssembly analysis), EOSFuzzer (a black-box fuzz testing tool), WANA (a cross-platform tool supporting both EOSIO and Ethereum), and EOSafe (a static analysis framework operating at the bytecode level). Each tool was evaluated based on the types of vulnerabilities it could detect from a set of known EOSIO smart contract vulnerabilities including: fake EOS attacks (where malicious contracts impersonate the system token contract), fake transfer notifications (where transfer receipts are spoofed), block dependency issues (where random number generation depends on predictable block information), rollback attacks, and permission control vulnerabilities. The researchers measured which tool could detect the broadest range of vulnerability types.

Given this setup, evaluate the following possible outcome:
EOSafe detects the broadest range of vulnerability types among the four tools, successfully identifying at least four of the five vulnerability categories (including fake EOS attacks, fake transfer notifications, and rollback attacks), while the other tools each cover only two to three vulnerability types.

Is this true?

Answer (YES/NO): YES